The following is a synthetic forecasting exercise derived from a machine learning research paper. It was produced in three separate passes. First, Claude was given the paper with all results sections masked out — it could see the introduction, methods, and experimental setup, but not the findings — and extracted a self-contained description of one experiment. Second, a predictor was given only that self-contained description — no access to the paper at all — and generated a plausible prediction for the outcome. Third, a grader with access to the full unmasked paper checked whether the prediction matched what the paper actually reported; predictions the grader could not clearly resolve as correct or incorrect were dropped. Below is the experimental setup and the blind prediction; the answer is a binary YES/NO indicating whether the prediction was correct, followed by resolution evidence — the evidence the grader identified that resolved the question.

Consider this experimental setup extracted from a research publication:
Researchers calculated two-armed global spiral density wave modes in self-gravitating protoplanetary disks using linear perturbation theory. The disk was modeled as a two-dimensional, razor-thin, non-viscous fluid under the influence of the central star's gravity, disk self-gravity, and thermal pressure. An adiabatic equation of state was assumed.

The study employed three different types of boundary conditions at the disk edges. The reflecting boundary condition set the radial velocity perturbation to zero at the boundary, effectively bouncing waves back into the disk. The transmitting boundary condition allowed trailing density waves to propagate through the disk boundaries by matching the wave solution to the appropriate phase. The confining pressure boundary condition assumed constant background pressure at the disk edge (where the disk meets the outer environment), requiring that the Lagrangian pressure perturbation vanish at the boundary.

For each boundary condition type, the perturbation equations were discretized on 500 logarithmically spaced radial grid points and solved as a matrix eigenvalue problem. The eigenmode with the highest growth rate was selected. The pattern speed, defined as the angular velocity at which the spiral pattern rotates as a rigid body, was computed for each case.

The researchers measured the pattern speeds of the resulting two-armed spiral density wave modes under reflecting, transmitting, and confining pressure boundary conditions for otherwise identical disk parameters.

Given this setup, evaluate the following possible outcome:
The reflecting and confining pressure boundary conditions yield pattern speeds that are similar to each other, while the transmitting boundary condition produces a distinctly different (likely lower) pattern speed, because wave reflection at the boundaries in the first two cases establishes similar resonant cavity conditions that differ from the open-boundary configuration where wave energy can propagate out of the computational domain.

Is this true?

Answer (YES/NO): NO